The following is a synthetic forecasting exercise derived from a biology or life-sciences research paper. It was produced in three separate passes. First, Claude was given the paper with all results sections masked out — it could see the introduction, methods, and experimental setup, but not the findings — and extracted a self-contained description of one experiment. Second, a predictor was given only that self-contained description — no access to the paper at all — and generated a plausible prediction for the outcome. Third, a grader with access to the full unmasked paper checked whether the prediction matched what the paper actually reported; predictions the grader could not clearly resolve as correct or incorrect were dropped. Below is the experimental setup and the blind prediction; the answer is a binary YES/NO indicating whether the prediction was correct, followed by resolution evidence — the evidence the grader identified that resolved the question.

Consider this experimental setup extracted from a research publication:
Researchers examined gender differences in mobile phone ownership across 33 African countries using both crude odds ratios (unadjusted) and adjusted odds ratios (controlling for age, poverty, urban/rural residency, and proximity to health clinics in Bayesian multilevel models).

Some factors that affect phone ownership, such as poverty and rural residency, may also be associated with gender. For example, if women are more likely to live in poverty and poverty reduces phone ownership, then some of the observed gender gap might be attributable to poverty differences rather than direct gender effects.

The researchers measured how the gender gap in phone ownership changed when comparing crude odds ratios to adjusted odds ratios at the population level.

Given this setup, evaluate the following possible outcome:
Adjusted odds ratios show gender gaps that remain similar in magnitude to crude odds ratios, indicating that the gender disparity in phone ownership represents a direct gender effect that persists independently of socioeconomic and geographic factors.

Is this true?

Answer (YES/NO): YES